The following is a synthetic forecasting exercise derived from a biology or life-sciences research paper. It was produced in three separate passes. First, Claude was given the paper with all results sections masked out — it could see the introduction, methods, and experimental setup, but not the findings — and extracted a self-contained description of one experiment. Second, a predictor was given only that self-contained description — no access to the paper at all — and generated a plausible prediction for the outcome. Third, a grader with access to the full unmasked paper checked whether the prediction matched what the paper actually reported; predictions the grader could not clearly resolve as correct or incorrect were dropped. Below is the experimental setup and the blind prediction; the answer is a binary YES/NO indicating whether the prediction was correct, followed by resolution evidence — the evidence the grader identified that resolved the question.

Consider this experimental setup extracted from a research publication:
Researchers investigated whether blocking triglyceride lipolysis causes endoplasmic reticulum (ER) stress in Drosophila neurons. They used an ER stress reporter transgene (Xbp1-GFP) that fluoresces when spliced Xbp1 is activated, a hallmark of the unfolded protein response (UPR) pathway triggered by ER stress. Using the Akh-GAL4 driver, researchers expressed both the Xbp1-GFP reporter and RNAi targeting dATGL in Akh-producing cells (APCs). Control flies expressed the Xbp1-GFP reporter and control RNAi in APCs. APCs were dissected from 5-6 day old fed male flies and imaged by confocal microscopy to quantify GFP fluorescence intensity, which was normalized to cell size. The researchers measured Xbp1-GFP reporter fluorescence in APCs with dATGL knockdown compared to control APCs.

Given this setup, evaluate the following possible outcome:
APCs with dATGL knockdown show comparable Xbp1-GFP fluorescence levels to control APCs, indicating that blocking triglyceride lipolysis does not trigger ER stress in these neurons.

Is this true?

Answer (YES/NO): NO